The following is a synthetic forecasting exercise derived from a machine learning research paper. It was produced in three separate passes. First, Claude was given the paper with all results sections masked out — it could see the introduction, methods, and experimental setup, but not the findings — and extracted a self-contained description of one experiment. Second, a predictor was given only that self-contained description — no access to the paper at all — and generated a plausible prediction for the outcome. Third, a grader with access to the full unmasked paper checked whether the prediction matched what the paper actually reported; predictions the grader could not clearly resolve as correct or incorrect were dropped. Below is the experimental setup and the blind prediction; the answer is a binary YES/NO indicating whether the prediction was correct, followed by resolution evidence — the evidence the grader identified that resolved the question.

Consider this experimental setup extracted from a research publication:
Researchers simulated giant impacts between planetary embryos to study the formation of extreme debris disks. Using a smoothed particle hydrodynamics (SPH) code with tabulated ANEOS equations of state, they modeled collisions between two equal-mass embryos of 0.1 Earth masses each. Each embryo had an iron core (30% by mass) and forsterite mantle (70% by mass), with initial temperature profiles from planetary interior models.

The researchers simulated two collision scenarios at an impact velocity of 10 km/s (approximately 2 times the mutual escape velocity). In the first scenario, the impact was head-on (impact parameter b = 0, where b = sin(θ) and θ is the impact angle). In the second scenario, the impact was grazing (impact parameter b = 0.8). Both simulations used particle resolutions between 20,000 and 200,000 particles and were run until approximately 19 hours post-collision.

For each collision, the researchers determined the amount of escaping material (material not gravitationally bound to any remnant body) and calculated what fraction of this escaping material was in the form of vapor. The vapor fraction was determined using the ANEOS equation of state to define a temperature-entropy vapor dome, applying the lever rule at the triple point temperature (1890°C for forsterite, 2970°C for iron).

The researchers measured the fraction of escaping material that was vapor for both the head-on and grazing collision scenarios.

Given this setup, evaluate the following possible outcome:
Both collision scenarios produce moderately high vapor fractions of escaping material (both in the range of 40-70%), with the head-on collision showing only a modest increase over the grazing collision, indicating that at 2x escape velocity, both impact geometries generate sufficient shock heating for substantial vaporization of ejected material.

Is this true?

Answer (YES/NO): NO